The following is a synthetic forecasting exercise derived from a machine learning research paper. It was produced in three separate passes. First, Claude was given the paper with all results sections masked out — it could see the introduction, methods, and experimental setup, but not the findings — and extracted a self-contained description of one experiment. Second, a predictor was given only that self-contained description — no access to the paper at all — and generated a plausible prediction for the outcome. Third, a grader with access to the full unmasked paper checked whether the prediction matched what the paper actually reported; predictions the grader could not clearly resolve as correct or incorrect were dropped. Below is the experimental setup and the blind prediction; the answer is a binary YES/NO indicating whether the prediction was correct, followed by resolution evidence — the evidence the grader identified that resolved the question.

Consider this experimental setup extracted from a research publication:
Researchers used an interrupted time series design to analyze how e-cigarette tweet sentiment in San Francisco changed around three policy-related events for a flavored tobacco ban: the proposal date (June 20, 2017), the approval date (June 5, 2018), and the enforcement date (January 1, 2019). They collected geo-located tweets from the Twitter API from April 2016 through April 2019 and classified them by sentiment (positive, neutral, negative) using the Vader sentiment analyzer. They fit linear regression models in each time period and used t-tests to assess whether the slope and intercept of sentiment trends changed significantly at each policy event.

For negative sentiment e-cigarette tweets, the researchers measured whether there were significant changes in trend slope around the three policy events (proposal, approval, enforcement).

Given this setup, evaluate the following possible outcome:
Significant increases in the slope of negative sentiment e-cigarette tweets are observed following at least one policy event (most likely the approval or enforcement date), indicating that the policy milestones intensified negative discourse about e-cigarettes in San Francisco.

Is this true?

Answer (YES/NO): YES